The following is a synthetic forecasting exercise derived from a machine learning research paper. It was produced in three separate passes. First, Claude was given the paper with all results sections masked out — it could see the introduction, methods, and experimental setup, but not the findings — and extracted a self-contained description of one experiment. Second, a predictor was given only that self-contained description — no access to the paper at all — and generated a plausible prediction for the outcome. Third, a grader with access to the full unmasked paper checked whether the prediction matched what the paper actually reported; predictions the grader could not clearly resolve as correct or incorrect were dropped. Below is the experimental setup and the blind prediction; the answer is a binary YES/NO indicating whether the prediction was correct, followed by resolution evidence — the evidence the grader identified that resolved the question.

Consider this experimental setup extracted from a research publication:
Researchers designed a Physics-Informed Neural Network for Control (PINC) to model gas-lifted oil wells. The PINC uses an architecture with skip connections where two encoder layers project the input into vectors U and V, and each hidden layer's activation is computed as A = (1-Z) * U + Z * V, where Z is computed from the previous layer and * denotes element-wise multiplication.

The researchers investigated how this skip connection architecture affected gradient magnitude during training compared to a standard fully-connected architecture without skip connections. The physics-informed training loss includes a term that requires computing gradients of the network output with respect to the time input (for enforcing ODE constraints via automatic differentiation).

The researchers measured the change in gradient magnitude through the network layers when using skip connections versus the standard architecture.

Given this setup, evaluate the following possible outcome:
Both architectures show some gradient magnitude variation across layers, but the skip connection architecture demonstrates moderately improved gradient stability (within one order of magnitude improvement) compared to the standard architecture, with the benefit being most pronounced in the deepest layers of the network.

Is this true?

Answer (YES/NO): NO